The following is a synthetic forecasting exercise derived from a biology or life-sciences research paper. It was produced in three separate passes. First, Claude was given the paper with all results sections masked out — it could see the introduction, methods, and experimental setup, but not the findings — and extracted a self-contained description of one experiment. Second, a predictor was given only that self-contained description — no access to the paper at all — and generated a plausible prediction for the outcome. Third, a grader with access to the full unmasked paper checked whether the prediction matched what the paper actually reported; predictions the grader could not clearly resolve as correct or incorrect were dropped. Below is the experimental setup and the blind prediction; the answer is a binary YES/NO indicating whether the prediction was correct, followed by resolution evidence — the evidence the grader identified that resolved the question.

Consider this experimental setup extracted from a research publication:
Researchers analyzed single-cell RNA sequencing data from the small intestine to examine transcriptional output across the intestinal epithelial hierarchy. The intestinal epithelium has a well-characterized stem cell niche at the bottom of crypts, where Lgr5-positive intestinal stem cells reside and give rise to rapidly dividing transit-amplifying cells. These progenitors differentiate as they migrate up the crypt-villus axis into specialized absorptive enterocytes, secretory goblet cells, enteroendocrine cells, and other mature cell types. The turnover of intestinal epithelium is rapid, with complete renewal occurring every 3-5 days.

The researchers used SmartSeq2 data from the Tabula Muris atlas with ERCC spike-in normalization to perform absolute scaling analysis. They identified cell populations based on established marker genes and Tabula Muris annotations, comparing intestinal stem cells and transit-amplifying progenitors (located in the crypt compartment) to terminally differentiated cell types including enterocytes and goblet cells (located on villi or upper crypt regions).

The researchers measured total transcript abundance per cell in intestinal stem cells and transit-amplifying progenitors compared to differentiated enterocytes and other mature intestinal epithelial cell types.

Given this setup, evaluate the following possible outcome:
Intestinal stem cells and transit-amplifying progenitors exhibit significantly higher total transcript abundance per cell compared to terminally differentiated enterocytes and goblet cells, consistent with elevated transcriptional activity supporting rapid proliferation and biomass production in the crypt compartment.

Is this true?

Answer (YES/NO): NO